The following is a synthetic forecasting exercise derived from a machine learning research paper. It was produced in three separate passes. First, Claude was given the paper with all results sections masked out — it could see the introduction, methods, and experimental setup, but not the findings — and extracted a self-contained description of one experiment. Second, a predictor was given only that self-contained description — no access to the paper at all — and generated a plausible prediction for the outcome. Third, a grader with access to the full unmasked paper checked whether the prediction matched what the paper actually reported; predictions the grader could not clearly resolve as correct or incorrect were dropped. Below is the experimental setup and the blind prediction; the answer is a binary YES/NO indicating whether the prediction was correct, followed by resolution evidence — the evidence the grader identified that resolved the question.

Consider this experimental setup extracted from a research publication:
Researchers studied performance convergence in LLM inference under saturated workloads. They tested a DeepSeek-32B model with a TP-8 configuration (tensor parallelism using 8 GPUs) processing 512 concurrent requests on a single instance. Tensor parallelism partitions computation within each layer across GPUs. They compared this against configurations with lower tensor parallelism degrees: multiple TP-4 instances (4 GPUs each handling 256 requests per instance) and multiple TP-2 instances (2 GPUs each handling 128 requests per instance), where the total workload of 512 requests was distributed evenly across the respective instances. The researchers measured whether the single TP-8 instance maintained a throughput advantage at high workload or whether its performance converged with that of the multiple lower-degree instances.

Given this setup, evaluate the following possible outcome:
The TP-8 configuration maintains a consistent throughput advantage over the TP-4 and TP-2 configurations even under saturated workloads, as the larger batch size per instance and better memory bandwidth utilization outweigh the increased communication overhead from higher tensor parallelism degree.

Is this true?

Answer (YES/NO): NO